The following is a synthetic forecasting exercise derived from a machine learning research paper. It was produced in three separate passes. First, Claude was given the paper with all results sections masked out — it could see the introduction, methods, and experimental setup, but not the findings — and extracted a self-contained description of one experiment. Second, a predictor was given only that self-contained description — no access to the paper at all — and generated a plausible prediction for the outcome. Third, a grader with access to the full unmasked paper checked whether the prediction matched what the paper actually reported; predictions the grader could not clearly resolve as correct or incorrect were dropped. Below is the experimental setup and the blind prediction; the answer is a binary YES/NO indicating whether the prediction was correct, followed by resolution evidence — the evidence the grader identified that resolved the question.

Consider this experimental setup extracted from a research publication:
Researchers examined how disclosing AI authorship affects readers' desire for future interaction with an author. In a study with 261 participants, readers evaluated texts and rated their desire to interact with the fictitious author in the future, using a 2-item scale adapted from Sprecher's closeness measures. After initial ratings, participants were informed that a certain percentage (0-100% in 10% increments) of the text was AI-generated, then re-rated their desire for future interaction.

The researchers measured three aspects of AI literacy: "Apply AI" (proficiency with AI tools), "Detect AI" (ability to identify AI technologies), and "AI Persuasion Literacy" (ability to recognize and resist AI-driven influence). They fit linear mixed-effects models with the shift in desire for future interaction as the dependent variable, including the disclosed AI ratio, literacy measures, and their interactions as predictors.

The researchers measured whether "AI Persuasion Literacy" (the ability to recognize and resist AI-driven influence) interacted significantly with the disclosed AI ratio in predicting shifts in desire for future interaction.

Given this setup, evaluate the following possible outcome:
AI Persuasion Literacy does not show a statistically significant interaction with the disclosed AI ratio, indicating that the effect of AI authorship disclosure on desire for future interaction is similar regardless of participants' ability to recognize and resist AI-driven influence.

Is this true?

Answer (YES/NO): NO